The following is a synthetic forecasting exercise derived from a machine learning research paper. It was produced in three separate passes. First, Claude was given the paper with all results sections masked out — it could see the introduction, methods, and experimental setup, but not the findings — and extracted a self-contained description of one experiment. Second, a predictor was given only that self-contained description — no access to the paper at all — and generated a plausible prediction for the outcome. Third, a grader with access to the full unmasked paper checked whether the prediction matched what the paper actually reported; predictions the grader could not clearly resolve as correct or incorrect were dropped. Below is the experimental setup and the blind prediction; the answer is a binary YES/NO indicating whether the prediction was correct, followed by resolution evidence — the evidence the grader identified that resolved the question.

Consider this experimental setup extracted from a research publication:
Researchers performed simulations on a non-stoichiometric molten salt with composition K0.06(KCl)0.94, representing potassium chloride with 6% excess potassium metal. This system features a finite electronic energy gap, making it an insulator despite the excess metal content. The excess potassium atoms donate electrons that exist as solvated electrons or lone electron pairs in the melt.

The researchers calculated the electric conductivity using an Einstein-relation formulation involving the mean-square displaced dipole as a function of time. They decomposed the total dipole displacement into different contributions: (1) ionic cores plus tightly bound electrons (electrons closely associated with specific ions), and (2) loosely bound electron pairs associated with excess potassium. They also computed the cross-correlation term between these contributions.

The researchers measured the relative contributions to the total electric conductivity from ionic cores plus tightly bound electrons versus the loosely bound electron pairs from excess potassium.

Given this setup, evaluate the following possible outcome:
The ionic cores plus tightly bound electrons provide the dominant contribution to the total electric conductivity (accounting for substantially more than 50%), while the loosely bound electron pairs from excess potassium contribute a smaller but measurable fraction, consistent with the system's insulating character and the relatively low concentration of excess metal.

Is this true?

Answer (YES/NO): NO